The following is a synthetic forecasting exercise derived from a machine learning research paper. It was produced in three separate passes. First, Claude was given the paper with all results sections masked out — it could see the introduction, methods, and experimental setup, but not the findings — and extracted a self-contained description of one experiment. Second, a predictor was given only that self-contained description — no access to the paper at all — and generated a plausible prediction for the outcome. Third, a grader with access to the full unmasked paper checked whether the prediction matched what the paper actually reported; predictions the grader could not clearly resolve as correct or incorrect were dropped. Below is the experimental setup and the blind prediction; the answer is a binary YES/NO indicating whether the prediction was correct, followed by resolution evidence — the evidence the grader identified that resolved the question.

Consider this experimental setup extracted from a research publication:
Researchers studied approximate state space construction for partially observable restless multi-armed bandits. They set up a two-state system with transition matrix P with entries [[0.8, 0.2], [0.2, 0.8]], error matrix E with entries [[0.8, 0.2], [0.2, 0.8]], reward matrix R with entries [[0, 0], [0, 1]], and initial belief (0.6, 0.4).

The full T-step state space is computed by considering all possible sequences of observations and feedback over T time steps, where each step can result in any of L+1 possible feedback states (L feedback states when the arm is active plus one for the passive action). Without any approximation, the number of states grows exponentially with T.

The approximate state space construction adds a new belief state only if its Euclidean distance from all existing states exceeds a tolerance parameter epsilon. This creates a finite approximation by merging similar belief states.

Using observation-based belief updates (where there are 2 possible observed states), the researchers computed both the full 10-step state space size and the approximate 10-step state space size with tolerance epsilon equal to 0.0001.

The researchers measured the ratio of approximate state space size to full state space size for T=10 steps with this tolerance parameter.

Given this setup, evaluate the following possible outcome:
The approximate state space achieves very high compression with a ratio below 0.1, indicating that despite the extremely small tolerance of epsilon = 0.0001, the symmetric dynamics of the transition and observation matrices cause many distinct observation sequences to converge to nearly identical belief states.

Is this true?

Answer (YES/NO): YES